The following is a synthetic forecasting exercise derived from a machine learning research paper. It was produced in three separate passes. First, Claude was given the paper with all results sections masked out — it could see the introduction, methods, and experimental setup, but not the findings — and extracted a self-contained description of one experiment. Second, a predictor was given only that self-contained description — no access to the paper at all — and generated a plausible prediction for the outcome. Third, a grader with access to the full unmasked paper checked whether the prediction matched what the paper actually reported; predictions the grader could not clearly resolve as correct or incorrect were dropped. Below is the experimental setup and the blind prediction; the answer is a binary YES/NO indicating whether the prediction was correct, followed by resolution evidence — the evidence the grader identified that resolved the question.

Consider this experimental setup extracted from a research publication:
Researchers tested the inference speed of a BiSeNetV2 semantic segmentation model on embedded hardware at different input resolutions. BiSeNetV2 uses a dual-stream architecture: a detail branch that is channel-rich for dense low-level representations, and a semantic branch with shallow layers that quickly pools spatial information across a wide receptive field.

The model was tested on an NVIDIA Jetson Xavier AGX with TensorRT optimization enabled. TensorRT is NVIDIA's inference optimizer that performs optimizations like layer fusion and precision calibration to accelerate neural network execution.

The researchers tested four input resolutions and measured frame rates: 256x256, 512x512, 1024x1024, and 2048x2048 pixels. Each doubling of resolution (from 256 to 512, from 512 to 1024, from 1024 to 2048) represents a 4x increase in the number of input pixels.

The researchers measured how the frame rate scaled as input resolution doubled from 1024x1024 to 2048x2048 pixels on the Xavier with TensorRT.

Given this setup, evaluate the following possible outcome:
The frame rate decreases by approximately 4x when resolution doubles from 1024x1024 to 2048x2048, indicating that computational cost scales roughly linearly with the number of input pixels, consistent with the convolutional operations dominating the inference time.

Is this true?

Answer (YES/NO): NO